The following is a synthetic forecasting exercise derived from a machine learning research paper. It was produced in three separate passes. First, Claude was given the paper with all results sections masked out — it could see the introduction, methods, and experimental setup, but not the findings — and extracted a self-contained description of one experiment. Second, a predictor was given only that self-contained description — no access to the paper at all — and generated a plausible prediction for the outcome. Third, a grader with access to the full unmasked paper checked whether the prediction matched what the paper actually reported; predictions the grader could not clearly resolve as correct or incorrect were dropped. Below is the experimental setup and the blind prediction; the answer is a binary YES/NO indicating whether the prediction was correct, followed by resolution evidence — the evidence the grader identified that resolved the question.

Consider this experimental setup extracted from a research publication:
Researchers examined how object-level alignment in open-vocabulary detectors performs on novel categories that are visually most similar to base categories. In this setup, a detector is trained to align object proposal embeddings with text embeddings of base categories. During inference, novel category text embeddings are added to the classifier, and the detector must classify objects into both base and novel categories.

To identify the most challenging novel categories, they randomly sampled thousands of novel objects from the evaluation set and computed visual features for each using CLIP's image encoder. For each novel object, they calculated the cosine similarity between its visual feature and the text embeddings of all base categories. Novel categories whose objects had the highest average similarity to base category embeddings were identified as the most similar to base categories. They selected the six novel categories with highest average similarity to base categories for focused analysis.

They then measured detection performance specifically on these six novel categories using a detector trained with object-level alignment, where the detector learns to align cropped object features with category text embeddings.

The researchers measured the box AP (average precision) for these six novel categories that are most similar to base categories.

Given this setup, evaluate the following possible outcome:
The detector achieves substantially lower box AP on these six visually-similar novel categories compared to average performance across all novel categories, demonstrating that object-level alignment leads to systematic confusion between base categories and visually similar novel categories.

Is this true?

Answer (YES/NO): YES